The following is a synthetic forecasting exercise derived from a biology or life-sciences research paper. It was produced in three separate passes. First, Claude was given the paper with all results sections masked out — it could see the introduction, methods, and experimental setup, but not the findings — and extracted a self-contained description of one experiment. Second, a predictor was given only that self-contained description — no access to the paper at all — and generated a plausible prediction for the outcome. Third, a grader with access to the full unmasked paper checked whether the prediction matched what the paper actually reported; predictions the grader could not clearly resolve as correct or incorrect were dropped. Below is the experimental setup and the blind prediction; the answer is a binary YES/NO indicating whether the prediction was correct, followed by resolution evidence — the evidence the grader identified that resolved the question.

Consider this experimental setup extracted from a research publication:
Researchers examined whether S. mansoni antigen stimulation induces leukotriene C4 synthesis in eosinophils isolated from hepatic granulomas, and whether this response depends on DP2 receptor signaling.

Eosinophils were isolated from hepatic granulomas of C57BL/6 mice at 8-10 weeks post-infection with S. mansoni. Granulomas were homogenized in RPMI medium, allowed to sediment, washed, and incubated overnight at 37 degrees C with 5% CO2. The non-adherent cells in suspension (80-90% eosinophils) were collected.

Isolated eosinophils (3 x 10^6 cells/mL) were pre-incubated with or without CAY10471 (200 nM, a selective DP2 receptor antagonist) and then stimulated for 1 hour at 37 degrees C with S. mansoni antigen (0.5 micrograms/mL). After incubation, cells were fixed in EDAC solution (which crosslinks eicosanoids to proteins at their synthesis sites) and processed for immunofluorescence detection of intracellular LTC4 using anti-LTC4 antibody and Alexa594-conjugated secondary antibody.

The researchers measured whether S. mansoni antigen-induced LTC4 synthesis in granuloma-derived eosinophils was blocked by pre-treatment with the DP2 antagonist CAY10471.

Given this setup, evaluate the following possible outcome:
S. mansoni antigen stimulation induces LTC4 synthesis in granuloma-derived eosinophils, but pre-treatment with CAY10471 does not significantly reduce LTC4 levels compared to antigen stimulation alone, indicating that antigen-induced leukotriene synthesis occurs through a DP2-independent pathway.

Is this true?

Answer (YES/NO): NO